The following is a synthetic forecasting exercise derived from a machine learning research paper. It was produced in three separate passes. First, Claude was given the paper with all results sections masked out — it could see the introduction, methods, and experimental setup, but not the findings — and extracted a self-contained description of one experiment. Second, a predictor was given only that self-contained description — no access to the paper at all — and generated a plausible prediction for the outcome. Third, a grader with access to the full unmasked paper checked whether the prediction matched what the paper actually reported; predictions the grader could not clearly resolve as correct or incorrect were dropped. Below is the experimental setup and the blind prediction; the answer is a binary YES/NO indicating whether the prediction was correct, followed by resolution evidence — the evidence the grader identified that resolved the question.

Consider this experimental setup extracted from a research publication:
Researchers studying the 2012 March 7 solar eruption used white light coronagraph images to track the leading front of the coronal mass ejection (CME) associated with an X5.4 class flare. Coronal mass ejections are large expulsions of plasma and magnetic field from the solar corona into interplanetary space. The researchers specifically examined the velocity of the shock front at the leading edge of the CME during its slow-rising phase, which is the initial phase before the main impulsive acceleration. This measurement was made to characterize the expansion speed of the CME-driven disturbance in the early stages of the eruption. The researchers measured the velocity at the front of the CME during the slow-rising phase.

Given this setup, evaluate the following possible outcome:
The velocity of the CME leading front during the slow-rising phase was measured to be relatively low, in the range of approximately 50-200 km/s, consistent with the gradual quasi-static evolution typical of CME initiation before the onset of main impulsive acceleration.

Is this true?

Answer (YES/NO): NO